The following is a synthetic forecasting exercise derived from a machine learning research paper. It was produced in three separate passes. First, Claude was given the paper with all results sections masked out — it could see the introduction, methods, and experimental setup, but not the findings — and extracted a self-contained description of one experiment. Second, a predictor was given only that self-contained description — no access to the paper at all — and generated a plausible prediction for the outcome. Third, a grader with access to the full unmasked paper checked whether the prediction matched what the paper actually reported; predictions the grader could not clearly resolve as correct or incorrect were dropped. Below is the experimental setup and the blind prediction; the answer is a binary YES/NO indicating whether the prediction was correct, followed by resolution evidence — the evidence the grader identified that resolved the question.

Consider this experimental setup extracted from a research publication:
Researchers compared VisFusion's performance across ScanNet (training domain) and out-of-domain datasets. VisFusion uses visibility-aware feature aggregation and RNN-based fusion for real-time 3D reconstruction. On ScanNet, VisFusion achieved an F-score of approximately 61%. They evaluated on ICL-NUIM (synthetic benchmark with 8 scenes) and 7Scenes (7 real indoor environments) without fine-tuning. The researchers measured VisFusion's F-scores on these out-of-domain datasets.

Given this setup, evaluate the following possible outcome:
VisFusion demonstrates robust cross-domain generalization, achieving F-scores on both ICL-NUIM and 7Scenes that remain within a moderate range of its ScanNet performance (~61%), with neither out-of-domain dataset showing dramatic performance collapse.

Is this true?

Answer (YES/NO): NO